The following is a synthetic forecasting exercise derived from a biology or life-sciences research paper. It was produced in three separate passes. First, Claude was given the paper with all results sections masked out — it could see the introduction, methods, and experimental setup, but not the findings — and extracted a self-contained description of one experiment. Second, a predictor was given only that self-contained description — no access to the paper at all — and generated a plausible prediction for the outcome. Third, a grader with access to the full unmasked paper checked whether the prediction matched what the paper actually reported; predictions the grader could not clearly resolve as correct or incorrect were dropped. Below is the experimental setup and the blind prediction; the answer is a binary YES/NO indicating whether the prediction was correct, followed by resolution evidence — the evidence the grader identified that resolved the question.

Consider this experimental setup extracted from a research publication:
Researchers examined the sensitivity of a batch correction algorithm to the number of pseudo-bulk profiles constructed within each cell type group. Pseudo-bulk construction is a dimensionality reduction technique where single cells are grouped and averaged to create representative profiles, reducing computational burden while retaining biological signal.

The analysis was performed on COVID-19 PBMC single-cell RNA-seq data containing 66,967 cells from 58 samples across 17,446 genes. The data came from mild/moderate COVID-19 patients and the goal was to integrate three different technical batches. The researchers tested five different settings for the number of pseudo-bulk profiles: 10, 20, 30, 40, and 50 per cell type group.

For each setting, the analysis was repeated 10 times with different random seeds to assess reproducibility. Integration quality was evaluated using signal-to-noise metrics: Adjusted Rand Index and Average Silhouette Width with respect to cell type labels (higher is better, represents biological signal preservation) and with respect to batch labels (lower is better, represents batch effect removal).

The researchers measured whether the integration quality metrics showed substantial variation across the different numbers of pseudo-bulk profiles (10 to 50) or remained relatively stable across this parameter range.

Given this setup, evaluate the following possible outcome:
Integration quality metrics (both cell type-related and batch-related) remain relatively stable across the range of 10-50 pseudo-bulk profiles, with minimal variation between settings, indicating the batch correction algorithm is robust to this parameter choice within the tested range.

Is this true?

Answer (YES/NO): YES